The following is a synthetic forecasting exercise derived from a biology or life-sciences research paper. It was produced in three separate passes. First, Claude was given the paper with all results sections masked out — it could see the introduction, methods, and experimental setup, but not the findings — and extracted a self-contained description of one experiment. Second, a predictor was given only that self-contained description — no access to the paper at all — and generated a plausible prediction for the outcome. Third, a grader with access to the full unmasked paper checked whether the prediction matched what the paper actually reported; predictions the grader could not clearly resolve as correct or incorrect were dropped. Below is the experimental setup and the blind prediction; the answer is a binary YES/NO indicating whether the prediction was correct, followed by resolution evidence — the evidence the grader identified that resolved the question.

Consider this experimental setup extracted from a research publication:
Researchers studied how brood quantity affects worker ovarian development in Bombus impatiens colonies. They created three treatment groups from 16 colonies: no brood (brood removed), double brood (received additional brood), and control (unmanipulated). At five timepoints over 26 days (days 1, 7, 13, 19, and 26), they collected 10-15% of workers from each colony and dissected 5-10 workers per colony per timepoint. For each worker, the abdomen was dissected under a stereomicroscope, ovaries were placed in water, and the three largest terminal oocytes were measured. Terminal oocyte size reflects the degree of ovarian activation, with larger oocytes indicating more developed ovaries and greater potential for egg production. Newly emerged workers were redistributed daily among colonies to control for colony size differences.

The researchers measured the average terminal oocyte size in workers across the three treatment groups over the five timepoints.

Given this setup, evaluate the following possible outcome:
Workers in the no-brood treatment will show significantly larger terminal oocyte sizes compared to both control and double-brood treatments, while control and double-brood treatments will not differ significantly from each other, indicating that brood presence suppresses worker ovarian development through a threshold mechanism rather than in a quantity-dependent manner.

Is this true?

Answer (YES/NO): NO